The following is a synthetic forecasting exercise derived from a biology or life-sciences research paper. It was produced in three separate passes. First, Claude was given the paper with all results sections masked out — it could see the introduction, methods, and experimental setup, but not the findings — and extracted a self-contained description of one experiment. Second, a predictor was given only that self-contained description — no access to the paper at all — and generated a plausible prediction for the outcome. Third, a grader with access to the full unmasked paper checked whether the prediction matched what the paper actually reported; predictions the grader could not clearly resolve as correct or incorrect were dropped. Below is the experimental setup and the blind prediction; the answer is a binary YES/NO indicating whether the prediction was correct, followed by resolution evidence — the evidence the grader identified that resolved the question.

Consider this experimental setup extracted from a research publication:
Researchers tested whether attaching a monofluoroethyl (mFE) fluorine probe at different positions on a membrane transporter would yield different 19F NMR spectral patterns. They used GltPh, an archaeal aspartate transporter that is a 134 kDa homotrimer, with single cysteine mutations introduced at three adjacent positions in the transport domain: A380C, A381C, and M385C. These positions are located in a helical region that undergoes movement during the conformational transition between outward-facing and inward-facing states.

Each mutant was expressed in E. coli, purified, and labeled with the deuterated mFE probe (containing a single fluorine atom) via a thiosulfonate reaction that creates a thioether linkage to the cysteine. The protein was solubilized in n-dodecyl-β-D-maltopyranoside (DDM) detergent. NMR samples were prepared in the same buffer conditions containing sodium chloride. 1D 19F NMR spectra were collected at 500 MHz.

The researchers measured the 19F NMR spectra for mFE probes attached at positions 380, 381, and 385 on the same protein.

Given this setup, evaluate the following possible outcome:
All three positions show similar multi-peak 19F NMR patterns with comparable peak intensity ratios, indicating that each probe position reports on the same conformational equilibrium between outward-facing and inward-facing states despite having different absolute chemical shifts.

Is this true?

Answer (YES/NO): NO